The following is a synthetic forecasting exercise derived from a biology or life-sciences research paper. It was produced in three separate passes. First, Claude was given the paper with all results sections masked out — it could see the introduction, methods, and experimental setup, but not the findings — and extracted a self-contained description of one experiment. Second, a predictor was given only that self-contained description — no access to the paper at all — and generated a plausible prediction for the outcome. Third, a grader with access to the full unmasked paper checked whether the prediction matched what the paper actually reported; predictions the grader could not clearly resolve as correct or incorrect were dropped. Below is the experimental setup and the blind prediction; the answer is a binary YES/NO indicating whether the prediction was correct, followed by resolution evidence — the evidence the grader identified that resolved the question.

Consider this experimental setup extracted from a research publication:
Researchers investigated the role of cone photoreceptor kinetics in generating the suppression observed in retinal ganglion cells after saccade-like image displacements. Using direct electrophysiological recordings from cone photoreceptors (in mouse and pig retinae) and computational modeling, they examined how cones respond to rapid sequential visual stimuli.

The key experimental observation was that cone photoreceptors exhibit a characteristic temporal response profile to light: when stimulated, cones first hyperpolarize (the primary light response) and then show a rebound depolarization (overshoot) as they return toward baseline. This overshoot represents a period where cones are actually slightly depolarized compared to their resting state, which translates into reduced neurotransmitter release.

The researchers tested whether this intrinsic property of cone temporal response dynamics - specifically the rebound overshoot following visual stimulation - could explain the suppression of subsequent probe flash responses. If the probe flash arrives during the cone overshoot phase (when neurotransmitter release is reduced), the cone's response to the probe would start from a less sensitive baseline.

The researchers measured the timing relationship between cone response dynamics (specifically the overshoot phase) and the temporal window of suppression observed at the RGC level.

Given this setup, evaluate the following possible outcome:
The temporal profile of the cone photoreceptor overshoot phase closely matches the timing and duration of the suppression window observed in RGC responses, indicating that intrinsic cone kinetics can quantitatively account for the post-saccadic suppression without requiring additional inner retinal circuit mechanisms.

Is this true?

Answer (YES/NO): NO